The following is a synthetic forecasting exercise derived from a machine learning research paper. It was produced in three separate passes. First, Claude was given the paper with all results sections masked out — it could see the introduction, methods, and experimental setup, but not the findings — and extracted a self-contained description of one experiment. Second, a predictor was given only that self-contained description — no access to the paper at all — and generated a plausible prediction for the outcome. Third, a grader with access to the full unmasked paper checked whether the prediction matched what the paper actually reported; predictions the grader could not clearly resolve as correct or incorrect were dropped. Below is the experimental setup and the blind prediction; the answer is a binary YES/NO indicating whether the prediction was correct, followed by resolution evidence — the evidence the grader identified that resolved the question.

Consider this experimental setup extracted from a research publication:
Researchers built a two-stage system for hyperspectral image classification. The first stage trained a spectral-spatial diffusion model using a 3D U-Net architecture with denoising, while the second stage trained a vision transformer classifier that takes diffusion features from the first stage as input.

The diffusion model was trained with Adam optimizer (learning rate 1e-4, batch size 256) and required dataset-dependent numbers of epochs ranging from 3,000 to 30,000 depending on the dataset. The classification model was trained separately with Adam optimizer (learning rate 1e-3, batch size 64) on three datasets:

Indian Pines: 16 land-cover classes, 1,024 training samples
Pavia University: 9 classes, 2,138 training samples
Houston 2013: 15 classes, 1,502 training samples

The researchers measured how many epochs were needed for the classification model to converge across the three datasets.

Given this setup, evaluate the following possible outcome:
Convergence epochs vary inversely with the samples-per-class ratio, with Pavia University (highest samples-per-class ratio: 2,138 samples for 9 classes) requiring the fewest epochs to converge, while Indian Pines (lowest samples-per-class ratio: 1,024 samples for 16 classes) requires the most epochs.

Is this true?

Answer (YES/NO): NO